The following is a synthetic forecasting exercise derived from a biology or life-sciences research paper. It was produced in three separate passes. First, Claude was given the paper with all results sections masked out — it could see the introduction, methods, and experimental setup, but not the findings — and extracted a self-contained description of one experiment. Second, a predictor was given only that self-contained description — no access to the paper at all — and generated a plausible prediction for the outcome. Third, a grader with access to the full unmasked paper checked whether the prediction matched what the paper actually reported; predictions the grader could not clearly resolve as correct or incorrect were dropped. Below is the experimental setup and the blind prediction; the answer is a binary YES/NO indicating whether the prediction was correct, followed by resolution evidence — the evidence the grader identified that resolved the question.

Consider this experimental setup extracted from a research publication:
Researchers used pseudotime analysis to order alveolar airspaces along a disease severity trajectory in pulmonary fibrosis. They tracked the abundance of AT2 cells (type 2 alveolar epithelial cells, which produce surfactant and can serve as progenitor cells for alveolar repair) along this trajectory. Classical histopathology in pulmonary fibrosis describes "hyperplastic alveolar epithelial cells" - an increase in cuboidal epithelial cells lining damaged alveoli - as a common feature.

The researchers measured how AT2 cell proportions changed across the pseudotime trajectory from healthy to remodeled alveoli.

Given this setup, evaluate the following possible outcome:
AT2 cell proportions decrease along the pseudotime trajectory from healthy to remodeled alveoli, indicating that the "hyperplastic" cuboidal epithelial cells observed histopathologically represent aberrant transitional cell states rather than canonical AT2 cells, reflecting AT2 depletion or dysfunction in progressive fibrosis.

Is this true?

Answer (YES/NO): NO